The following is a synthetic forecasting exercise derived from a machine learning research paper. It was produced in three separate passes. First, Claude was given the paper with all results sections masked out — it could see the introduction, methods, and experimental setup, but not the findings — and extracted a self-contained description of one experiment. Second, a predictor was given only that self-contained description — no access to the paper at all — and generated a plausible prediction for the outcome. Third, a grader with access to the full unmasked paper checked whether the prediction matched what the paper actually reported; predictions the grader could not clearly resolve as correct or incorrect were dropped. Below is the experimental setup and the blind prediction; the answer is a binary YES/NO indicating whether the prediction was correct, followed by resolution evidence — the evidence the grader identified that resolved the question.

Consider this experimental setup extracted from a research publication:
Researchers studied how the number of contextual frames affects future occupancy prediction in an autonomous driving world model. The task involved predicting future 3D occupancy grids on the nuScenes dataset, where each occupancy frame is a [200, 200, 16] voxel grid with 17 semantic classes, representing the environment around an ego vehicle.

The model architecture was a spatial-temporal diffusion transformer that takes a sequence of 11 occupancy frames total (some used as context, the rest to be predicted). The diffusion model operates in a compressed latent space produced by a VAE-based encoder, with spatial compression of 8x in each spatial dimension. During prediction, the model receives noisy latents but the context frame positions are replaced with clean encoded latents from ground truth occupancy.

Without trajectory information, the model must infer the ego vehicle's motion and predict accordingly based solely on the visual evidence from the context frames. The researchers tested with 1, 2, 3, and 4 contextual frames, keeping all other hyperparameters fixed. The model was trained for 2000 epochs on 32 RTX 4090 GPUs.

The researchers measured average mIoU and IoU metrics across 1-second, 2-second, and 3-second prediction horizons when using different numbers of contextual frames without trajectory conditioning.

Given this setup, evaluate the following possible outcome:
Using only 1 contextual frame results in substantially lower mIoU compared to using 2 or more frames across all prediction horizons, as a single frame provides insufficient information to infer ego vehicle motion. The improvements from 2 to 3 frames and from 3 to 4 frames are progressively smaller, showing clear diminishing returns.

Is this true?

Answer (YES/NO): NO